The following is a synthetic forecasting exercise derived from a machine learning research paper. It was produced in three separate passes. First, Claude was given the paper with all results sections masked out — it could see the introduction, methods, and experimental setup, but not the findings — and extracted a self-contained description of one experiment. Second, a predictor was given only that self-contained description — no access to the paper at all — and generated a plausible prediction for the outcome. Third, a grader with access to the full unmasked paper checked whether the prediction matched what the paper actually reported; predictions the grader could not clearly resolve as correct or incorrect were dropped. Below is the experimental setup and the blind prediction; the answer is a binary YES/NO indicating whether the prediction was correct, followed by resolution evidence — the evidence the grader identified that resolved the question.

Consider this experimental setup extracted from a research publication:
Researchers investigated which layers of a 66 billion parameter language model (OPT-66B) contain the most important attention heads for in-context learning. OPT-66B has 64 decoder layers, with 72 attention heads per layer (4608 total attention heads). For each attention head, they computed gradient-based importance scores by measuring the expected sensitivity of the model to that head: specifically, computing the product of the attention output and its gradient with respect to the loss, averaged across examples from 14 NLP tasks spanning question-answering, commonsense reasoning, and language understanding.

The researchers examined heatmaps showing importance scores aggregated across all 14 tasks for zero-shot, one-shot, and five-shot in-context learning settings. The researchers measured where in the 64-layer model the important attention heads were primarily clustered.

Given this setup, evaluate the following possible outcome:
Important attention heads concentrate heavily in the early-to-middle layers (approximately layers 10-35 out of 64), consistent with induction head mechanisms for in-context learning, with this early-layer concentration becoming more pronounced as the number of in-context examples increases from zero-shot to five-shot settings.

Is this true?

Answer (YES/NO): NO